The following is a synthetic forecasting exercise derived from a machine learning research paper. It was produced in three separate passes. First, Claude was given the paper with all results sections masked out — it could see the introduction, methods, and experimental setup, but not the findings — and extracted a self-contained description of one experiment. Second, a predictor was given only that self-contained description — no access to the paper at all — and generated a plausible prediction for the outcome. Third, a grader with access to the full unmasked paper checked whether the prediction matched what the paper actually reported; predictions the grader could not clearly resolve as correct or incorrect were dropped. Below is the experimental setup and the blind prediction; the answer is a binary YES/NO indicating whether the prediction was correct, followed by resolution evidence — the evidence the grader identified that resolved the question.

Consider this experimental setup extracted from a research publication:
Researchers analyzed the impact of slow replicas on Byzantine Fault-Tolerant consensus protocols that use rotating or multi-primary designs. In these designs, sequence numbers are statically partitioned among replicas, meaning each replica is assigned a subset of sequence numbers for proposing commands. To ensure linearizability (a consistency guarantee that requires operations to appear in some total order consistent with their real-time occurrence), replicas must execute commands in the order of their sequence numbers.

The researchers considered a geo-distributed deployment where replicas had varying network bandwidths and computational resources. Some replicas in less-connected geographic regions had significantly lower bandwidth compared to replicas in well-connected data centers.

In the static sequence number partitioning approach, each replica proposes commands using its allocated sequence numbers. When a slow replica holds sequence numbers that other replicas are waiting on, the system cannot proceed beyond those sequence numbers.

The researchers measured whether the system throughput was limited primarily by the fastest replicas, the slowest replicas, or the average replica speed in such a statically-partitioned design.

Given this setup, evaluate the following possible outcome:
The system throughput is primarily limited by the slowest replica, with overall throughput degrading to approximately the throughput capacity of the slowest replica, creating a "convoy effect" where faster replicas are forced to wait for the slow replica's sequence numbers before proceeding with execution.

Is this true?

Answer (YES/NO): YES